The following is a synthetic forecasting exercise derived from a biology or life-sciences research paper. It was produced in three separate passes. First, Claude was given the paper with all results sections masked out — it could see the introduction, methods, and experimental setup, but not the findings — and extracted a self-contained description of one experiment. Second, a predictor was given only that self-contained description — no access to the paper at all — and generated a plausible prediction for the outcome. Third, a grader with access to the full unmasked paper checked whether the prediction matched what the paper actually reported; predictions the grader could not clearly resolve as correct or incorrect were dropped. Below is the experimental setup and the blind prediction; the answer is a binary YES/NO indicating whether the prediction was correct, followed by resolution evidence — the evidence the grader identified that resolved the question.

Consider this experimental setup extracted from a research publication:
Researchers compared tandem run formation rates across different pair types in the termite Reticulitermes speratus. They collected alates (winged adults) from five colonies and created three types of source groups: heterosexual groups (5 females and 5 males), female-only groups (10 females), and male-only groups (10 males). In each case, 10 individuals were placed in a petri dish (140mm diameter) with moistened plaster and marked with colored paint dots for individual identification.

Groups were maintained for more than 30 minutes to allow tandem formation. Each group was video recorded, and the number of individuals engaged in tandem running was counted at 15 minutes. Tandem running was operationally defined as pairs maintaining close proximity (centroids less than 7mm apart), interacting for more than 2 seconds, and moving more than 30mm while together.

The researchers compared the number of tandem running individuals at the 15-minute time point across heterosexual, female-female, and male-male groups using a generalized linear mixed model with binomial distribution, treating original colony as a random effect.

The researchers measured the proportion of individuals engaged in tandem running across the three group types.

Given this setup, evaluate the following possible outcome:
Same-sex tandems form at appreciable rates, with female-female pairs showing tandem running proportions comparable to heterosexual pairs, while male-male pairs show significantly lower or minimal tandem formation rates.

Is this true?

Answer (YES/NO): NO